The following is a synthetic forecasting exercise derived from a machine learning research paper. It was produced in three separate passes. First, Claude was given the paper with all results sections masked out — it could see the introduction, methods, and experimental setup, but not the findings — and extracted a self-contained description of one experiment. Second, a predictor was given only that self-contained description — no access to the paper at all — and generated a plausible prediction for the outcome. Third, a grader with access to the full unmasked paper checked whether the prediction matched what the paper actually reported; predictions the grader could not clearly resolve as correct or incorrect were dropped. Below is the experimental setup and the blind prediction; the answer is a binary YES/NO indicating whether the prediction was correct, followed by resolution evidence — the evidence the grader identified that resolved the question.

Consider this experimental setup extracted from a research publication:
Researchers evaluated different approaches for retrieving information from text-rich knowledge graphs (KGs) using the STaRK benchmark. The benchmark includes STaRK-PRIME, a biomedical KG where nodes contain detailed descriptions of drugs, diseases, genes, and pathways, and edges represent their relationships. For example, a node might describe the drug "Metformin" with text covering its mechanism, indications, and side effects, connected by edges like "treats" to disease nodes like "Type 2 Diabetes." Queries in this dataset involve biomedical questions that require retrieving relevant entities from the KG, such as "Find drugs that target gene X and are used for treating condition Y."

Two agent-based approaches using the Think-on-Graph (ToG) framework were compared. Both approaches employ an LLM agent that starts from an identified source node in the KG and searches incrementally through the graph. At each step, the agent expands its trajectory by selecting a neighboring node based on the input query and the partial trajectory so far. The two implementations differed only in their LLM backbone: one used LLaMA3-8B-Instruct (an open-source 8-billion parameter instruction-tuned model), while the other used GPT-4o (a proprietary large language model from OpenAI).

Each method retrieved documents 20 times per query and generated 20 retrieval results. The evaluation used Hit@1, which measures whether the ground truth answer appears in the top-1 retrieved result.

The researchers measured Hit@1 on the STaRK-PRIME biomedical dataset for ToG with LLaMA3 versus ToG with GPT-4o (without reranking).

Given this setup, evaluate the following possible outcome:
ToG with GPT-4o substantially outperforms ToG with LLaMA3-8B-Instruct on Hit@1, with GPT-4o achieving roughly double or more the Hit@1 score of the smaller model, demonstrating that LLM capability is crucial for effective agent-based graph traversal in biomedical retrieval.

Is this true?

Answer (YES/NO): NO